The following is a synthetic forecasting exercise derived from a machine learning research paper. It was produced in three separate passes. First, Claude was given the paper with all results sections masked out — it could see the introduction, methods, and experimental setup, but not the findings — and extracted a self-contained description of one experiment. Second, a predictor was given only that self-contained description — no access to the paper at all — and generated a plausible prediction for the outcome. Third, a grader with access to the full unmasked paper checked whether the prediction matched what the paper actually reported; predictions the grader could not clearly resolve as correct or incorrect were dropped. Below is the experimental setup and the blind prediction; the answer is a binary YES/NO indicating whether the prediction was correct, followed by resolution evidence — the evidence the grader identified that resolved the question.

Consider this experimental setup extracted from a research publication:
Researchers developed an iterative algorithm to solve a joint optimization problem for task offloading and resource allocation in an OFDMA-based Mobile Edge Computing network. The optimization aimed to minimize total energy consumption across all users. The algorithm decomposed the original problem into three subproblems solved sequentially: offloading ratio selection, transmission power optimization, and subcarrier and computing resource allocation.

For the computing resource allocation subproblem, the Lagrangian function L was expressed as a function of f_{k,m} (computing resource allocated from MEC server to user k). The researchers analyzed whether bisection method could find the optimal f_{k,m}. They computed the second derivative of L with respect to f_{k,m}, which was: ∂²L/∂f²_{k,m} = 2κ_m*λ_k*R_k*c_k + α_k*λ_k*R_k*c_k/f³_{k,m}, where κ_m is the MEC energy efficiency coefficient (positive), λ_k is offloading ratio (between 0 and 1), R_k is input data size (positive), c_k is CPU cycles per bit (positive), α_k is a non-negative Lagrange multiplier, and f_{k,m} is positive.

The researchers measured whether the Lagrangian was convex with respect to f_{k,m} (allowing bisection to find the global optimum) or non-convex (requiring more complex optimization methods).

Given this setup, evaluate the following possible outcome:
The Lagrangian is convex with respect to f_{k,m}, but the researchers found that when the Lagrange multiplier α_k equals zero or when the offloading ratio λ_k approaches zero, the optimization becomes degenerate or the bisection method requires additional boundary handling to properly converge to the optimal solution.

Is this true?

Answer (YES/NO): NO